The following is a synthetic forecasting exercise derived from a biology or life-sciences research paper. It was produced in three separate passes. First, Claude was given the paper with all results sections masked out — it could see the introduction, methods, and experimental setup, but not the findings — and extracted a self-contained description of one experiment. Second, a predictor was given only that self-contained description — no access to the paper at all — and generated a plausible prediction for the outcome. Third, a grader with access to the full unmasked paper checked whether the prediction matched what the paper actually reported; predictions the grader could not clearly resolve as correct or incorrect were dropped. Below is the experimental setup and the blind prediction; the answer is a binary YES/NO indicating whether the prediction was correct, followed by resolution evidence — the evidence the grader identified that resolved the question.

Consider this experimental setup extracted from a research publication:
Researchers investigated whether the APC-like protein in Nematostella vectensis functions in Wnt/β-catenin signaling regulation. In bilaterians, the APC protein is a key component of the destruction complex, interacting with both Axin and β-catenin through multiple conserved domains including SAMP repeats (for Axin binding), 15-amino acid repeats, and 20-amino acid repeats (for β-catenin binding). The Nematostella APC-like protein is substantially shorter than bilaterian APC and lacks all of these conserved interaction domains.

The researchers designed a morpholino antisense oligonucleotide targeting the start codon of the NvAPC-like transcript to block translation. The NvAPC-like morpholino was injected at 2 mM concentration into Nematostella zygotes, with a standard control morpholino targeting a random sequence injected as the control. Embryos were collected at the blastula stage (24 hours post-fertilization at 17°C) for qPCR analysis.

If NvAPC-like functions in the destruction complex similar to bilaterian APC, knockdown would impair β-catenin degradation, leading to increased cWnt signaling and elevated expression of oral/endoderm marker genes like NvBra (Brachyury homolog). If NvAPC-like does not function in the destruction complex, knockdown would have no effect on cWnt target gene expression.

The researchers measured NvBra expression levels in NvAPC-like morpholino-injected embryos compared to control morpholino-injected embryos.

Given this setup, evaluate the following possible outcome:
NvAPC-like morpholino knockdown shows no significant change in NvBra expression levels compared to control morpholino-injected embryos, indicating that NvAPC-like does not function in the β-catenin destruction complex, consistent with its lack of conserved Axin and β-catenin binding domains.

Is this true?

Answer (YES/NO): NO